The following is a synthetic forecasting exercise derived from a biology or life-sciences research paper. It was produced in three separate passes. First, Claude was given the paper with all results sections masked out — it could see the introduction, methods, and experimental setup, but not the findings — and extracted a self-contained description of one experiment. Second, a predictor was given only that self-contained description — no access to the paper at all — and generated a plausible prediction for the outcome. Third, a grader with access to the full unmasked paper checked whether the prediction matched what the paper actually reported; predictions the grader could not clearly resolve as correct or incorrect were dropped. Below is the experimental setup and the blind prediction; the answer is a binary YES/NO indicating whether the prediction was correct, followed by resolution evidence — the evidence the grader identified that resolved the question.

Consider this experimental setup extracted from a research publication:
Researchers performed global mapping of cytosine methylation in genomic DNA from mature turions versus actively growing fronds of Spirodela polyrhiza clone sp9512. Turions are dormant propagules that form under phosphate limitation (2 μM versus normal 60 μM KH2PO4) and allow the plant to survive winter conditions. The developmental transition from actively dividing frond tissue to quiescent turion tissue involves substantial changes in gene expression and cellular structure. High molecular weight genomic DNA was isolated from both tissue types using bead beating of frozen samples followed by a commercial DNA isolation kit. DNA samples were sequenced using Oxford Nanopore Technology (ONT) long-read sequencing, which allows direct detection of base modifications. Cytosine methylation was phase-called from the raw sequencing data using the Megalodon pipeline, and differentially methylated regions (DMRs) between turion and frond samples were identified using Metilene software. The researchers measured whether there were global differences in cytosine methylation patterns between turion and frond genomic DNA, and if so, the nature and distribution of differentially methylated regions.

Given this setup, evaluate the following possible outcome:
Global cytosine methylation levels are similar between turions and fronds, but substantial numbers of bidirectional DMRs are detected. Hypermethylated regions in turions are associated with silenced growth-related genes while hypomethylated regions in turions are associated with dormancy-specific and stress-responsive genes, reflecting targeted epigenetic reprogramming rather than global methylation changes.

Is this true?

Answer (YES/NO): NO